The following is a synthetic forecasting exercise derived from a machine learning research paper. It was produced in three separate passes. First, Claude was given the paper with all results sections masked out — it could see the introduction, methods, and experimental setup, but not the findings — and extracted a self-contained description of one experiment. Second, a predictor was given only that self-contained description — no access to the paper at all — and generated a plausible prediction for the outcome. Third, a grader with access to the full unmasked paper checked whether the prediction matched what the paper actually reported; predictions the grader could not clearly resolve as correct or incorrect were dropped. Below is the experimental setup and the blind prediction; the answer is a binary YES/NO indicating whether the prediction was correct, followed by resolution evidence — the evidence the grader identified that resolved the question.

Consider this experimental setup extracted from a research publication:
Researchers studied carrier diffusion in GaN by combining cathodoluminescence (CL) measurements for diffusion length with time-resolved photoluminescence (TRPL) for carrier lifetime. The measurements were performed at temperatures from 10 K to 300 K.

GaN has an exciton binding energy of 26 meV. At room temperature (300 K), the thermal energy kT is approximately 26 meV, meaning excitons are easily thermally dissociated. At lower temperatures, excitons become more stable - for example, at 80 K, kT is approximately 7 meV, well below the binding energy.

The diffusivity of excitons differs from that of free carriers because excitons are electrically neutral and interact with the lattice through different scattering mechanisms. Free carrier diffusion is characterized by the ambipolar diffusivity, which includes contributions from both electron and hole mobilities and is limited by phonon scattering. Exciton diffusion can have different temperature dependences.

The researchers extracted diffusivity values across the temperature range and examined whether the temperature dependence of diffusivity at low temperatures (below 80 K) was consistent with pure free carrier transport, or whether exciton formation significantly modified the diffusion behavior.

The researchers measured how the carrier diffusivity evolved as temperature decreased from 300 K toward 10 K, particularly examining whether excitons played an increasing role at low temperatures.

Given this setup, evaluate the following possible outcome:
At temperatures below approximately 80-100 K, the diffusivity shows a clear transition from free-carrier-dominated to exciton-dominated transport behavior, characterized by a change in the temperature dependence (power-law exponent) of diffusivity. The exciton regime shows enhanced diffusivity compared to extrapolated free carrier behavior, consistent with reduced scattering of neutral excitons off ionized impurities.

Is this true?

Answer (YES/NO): YES